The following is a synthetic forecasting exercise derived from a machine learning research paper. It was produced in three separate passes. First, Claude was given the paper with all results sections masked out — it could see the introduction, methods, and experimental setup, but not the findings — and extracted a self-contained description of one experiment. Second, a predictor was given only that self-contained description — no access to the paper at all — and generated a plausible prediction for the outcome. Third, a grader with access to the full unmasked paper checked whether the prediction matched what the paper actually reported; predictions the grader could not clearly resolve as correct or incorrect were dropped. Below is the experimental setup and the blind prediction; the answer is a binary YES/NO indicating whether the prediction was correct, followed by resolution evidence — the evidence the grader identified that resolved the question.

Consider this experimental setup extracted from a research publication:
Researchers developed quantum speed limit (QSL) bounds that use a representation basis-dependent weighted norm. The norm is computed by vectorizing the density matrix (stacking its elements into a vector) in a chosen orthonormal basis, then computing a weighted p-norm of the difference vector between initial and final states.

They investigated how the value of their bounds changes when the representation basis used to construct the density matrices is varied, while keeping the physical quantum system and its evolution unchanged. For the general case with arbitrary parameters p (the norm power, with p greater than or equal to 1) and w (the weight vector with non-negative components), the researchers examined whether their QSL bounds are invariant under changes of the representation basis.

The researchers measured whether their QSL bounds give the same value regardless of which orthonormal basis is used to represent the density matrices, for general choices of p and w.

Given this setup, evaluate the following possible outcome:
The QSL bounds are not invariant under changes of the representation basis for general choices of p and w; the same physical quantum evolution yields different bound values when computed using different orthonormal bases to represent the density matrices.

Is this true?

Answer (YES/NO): YES